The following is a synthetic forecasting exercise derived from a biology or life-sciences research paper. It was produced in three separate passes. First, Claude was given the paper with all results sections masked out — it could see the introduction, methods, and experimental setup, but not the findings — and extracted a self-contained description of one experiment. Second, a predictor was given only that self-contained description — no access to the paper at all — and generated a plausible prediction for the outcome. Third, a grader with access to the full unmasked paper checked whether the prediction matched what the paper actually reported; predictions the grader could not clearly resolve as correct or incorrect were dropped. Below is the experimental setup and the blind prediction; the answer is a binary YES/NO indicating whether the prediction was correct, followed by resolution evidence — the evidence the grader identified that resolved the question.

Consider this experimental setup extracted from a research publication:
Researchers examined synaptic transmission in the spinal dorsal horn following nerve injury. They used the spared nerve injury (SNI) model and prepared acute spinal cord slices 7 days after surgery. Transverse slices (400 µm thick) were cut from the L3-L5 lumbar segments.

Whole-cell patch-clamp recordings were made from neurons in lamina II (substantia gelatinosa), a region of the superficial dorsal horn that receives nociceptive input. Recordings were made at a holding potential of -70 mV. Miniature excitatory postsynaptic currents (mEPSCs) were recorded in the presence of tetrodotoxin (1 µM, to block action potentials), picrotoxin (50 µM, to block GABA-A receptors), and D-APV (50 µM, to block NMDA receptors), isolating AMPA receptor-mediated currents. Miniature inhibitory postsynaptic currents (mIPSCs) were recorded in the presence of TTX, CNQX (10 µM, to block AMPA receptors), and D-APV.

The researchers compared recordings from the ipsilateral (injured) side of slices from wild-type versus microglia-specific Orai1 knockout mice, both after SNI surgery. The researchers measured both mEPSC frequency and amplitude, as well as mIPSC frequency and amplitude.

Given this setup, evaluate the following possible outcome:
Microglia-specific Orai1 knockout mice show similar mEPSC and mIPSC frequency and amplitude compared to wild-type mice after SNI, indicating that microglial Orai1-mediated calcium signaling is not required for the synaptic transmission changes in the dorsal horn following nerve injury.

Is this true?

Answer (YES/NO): NO